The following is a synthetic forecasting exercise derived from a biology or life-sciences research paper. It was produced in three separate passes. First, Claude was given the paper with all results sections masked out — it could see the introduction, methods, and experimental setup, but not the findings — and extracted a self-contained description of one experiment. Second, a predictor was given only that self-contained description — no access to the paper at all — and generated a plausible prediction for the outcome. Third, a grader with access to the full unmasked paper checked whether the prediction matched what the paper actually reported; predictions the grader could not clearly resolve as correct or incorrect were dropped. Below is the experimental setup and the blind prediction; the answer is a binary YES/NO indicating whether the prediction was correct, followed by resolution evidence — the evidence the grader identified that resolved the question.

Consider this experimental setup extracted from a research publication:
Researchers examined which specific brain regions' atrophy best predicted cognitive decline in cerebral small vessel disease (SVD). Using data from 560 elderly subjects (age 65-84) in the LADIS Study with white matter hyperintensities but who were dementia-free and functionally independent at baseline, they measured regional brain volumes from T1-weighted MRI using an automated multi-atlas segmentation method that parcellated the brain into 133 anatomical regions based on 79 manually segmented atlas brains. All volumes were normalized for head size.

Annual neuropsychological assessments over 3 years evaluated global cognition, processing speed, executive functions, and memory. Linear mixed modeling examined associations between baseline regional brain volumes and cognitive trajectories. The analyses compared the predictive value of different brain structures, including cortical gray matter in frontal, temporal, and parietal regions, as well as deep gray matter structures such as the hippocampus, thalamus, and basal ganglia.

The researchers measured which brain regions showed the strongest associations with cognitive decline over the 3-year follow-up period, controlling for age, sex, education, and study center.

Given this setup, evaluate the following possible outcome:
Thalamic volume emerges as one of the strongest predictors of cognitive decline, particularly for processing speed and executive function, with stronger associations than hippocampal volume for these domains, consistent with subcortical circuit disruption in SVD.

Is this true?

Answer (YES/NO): NO